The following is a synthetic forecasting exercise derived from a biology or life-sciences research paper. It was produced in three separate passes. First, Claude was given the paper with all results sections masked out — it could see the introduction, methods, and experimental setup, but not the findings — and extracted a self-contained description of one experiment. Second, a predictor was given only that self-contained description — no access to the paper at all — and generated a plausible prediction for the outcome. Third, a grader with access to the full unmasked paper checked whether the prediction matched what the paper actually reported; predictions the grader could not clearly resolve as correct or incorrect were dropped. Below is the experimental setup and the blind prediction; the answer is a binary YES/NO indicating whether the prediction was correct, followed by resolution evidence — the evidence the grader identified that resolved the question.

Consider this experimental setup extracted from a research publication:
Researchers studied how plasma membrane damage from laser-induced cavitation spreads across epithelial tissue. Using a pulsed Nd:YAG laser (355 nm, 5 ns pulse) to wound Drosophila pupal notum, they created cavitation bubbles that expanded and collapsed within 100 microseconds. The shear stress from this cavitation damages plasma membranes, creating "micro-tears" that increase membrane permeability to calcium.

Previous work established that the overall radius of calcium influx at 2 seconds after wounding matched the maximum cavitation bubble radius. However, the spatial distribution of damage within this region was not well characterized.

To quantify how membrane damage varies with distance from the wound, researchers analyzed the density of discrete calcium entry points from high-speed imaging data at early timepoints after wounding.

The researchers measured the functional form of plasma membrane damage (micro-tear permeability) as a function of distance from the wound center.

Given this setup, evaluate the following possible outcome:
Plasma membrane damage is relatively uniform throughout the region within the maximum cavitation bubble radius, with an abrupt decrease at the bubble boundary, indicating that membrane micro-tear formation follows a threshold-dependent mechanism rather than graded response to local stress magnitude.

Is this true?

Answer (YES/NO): NO